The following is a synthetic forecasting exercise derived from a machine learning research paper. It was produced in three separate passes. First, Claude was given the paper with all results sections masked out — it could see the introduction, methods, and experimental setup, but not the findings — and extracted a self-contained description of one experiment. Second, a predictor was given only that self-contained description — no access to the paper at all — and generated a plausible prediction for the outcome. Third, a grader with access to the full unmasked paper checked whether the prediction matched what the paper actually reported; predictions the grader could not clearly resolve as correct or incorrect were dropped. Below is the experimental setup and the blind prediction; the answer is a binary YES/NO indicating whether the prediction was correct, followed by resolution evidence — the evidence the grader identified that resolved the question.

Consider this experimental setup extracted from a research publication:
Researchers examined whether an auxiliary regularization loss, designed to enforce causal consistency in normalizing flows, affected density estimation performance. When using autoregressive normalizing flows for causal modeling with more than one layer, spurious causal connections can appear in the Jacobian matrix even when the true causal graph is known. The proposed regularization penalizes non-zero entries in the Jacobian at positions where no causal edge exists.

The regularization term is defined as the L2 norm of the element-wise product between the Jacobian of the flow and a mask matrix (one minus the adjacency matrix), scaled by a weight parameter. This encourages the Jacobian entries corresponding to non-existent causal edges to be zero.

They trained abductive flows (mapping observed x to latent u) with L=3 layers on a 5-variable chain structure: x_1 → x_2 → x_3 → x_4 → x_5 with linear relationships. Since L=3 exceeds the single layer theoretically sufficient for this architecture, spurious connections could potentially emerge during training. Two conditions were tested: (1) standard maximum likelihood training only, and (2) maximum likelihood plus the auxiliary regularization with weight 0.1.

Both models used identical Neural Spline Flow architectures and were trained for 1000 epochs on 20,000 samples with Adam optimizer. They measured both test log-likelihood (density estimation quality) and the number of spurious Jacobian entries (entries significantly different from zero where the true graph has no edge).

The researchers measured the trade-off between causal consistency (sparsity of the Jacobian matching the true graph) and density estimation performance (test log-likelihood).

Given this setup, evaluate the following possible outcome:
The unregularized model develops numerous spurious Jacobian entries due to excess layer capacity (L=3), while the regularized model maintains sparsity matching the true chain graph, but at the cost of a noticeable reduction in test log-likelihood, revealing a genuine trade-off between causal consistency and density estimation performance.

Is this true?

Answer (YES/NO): NO